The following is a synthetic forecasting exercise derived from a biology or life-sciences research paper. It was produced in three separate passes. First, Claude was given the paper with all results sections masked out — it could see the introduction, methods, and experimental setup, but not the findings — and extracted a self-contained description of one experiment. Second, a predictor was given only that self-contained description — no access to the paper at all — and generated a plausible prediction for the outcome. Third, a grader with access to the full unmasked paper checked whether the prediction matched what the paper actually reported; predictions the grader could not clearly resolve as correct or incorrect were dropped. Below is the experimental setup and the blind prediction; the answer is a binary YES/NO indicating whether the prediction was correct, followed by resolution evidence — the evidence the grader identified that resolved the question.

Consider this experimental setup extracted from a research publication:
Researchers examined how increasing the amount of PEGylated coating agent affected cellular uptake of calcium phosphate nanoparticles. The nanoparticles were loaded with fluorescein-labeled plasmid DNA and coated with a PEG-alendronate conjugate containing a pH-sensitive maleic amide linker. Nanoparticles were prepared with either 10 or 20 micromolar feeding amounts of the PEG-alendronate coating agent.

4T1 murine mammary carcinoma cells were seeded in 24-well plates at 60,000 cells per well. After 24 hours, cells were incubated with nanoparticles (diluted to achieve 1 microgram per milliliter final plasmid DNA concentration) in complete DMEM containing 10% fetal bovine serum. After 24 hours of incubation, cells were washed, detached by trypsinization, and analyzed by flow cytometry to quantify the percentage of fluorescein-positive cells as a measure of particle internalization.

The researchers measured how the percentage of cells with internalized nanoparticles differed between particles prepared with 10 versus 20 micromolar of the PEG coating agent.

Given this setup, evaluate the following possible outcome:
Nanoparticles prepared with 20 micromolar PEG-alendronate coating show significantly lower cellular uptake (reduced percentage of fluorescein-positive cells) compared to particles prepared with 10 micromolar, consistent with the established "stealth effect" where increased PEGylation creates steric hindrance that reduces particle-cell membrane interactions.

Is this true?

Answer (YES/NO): YES